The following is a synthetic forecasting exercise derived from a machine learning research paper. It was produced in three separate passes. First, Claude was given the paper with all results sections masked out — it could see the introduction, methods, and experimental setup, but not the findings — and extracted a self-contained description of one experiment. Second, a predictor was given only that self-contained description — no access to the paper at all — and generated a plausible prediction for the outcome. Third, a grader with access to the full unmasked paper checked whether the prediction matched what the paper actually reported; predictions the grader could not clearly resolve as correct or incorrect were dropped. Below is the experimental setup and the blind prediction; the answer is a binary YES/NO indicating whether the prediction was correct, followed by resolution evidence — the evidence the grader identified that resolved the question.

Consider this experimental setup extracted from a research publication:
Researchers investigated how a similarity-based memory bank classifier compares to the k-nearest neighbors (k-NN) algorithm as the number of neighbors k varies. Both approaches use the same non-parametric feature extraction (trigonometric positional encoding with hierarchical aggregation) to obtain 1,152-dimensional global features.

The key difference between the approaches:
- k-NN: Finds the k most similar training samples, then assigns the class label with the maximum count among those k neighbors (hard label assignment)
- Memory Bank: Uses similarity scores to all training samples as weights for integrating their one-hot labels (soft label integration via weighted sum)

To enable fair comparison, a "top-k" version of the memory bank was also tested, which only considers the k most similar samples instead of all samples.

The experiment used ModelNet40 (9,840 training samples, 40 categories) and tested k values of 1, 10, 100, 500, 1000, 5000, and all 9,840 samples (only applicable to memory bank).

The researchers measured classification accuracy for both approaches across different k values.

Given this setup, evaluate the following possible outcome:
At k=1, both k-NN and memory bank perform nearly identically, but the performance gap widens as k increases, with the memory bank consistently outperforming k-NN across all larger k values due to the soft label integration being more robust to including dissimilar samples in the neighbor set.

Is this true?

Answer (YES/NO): YES